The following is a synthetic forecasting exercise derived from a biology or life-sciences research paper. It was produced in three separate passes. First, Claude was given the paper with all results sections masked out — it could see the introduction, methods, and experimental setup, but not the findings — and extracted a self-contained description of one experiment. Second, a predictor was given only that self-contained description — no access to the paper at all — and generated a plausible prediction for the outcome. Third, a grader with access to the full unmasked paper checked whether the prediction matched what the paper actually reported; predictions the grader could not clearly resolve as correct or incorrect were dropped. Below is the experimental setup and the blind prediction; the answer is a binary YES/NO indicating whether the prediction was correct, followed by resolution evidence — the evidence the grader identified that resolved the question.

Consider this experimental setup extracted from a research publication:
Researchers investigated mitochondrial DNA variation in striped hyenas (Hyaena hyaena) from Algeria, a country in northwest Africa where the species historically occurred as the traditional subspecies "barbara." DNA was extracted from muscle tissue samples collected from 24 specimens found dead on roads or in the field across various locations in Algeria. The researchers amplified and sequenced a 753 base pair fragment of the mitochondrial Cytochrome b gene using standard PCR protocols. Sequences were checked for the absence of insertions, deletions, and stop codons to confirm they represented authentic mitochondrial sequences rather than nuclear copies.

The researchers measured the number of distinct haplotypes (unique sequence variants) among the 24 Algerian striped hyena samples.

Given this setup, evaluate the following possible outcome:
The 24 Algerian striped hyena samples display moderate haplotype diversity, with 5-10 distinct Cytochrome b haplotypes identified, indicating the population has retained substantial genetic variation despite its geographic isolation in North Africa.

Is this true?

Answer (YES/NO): NO